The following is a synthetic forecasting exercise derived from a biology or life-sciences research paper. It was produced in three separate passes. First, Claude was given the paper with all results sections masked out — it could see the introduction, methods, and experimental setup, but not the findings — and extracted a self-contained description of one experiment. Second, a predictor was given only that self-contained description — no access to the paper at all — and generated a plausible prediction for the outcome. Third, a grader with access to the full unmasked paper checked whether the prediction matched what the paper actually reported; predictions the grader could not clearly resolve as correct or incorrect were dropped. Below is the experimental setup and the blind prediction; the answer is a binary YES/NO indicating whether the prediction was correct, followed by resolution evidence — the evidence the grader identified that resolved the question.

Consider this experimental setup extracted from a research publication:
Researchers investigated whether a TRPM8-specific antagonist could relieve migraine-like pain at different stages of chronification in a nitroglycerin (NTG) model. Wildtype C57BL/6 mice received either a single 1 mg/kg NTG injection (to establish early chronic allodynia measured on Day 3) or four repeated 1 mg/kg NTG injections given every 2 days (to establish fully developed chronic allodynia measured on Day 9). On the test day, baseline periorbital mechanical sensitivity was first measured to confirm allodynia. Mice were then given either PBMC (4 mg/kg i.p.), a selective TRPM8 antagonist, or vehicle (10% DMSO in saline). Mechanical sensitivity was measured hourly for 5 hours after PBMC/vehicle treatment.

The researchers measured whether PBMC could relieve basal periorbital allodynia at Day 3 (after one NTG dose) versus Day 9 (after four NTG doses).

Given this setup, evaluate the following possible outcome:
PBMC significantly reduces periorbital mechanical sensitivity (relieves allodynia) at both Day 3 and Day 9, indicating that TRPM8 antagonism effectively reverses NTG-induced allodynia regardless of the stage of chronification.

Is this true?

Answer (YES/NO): NO